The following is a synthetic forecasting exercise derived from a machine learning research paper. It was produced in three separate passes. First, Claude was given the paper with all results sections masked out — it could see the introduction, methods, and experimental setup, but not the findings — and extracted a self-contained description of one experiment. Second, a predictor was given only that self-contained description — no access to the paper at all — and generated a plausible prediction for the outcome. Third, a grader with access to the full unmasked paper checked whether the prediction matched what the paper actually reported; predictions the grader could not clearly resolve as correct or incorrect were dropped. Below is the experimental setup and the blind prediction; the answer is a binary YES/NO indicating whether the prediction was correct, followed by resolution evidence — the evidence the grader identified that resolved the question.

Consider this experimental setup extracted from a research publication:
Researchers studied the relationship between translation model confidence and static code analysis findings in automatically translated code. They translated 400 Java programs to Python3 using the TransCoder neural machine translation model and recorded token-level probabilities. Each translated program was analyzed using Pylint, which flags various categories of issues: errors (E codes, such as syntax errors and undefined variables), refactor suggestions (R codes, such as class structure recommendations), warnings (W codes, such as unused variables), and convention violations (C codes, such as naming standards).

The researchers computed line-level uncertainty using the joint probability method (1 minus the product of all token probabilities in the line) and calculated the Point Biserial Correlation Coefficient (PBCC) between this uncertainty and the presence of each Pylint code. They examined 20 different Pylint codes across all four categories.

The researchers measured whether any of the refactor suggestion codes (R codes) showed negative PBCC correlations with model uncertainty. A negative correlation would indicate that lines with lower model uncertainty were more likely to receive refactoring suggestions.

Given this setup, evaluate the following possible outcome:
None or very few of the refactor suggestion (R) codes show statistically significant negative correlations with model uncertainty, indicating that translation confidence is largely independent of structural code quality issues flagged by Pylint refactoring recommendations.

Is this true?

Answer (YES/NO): YES